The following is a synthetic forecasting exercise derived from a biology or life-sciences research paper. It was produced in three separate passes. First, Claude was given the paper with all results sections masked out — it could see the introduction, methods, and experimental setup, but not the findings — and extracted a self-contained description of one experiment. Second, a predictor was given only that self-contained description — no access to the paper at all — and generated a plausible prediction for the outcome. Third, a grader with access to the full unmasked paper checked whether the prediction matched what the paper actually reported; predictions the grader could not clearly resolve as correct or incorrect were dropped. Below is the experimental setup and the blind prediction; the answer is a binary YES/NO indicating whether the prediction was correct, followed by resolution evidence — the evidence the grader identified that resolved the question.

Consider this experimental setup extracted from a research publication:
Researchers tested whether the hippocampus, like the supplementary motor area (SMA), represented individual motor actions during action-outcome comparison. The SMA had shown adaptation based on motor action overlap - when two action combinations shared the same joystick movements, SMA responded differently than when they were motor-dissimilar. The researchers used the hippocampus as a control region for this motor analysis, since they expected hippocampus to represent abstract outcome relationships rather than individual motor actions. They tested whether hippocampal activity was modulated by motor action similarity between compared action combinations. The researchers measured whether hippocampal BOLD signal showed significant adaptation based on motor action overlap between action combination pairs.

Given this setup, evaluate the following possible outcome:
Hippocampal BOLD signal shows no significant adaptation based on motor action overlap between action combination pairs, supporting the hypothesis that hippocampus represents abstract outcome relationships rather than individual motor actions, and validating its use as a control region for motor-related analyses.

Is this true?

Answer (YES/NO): YES